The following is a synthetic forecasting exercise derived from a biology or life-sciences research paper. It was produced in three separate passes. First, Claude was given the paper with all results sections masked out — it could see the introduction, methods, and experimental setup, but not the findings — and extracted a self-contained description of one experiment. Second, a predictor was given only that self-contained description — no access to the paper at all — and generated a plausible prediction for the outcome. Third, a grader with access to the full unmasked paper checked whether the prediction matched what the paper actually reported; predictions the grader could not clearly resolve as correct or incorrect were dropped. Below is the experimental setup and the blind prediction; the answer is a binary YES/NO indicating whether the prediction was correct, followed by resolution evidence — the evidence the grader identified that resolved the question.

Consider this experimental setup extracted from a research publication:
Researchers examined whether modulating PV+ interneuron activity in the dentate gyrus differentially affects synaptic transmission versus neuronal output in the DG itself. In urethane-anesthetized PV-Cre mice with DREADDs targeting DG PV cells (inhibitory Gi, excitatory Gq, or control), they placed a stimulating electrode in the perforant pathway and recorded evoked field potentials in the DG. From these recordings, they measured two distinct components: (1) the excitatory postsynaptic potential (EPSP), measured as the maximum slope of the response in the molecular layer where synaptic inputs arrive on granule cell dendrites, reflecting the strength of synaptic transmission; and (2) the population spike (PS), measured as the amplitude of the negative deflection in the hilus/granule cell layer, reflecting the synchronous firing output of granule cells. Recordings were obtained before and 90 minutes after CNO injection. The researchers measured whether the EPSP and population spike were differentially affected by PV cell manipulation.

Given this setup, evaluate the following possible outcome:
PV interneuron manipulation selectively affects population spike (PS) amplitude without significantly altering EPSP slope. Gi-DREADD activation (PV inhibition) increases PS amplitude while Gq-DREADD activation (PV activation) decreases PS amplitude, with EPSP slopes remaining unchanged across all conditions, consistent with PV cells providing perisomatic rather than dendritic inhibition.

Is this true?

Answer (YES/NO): YES